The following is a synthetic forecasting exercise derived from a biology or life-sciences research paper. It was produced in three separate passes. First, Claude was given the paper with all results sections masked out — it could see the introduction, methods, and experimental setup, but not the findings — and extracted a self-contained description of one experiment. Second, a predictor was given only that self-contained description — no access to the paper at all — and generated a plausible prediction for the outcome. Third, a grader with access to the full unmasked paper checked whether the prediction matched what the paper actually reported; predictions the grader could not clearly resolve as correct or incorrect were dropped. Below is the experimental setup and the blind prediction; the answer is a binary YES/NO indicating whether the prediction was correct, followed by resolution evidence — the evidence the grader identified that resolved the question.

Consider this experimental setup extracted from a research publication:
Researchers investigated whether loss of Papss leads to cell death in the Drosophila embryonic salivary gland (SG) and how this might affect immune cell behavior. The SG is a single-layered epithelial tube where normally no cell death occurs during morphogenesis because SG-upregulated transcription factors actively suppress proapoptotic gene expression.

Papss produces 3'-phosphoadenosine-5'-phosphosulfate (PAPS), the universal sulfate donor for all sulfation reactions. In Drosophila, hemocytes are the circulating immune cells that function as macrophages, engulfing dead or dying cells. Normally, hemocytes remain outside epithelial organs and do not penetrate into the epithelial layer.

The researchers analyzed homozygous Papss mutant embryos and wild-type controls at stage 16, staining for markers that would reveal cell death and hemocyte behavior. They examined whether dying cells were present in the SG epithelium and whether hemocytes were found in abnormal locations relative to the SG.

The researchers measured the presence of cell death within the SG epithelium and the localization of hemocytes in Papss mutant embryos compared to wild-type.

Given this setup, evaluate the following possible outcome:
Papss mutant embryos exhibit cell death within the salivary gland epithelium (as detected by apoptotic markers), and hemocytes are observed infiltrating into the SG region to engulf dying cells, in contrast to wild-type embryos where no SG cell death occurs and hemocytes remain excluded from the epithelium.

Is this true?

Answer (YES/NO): YES